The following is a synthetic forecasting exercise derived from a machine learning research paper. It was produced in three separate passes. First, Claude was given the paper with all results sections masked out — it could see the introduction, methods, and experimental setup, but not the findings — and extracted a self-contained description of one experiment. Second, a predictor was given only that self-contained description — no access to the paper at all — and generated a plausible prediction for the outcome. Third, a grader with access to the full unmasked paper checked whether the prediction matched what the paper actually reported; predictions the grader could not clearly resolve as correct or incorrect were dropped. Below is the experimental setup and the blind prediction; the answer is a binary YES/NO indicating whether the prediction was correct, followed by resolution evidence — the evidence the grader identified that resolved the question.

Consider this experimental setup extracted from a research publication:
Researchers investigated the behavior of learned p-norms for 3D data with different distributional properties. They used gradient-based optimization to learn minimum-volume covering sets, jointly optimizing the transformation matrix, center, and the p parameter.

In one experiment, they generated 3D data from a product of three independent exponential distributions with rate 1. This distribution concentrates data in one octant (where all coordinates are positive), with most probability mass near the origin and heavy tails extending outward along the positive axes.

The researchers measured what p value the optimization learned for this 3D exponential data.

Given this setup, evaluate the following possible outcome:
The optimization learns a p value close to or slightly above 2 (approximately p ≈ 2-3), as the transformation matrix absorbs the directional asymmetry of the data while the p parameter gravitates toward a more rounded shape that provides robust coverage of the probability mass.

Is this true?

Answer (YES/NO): NO